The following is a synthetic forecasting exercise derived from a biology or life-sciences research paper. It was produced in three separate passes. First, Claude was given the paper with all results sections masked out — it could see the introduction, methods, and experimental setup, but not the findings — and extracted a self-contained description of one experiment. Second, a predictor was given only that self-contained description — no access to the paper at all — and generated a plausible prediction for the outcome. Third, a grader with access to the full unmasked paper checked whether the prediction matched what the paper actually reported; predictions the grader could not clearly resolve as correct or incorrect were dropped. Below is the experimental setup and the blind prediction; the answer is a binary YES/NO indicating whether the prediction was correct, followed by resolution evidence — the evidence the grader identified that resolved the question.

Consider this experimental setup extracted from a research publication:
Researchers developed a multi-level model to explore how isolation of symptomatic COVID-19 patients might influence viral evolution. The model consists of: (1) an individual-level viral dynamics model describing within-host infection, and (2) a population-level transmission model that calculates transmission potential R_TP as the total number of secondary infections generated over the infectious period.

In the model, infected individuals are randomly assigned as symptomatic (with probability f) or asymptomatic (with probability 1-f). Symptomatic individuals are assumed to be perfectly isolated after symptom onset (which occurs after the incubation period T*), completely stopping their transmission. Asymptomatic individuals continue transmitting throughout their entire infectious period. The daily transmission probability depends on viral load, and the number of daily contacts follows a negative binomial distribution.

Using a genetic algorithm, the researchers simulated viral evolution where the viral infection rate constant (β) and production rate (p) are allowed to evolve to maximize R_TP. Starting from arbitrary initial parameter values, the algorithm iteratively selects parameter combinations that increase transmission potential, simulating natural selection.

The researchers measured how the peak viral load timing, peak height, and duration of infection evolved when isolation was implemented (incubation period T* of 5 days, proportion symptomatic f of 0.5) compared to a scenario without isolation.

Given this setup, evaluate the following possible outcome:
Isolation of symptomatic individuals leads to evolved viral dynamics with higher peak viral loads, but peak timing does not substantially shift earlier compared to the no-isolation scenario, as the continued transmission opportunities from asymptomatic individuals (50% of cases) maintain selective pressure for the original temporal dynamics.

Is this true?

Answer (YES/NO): NO